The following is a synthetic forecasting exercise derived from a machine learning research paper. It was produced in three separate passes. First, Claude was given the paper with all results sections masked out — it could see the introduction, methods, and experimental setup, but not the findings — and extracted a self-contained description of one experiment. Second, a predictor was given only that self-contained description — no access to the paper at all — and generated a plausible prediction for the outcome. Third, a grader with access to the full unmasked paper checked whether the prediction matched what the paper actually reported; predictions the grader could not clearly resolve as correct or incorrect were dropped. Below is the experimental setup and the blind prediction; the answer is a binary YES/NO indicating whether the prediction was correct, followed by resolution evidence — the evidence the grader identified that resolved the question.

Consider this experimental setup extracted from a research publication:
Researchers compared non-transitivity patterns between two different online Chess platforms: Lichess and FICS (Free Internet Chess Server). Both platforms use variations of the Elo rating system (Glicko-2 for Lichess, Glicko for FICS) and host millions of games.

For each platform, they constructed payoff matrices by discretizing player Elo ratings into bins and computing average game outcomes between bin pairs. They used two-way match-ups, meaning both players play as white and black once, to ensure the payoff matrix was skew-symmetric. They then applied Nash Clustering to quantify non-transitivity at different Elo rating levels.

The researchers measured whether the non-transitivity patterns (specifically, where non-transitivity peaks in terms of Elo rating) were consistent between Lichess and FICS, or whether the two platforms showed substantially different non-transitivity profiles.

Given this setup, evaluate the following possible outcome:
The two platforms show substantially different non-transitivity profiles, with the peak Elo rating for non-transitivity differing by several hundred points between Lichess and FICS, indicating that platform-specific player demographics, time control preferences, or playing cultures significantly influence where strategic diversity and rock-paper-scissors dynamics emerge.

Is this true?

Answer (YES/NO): NO